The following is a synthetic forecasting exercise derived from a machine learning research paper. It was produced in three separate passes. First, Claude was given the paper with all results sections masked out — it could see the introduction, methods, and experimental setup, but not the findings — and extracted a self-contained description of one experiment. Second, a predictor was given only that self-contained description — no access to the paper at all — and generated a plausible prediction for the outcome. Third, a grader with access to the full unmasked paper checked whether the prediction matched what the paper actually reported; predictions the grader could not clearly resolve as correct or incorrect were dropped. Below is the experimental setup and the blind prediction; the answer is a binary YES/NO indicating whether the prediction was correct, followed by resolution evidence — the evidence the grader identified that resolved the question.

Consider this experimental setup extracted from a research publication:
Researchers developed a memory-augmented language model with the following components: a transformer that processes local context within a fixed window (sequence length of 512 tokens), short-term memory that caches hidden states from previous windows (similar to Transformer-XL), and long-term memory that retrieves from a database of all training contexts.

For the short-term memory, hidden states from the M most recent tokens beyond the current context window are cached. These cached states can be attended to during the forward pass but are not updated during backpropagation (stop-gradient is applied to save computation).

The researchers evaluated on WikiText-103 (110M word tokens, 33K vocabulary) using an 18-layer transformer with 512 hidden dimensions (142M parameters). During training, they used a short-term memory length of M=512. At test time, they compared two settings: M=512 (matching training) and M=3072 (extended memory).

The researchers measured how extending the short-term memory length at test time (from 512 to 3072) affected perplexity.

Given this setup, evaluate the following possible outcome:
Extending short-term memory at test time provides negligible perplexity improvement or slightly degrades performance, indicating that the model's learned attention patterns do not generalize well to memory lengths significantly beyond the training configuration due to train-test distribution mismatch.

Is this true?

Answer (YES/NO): NO